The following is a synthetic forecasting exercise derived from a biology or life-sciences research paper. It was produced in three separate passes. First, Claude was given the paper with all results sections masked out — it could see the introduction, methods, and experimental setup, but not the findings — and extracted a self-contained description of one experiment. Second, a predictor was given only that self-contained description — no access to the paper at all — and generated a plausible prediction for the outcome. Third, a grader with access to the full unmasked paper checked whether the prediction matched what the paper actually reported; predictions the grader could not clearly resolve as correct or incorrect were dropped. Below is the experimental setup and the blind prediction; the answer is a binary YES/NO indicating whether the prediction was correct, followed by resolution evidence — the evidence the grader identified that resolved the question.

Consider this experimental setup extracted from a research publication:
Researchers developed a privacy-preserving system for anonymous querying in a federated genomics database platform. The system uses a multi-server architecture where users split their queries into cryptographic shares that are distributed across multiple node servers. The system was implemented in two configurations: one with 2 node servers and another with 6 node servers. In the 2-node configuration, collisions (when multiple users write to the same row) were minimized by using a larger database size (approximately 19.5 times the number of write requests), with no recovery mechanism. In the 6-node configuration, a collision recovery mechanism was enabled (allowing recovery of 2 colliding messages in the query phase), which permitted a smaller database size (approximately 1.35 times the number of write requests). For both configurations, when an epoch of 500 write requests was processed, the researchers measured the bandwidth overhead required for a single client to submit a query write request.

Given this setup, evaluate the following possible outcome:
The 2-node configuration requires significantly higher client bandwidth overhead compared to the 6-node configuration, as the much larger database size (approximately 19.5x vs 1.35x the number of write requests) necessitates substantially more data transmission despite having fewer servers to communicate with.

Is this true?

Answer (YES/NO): YES